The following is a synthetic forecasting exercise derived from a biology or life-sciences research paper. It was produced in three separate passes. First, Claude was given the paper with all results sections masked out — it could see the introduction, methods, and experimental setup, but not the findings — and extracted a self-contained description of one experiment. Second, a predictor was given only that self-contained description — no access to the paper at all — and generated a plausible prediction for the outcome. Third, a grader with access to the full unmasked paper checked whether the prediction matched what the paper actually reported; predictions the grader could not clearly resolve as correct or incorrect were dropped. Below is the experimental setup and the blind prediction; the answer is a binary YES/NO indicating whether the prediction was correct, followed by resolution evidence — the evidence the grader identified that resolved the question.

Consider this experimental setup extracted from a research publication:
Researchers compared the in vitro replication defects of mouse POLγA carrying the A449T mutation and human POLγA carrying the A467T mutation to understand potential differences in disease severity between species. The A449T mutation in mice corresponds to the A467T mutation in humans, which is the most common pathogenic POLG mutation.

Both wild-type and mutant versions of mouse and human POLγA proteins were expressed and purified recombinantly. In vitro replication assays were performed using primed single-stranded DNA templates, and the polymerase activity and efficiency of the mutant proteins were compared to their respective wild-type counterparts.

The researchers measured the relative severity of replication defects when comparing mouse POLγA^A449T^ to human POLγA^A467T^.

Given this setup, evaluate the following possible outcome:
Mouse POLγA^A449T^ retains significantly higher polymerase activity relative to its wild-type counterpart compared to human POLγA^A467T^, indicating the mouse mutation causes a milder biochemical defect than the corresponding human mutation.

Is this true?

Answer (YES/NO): YES